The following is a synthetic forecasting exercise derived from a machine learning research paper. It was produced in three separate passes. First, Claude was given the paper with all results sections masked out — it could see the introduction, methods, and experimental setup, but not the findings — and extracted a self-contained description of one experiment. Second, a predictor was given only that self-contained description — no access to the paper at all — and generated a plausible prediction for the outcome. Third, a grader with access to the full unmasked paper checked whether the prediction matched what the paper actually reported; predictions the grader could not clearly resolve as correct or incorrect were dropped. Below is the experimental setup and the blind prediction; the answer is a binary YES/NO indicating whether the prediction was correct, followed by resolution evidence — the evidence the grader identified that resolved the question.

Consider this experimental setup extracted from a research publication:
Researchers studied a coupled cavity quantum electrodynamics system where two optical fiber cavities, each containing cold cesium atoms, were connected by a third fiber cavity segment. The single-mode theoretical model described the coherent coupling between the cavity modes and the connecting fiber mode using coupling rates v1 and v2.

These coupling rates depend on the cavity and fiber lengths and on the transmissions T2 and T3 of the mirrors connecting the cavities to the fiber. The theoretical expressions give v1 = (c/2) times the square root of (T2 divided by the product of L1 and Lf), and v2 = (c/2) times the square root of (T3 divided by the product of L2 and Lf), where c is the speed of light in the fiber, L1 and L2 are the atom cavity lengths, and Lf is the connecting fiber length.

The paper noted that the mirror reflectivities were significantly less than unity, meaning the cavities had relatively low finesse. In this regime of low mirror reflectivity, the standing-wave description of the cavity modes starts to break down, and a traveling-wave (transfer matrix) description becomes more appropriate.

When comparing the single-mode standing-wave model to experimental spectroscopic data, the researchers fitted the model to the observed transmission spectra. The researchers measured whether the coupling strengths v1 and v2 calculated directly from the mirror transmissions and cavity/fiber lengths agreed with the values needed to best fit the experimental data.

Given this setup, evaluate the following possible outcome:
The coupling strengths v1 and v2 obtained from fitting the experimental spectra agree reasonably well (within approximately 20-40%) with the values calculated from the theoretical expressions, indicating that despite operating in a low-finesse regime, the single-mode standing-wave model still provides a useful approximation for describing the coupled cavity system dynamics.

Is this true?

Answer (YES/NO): NO